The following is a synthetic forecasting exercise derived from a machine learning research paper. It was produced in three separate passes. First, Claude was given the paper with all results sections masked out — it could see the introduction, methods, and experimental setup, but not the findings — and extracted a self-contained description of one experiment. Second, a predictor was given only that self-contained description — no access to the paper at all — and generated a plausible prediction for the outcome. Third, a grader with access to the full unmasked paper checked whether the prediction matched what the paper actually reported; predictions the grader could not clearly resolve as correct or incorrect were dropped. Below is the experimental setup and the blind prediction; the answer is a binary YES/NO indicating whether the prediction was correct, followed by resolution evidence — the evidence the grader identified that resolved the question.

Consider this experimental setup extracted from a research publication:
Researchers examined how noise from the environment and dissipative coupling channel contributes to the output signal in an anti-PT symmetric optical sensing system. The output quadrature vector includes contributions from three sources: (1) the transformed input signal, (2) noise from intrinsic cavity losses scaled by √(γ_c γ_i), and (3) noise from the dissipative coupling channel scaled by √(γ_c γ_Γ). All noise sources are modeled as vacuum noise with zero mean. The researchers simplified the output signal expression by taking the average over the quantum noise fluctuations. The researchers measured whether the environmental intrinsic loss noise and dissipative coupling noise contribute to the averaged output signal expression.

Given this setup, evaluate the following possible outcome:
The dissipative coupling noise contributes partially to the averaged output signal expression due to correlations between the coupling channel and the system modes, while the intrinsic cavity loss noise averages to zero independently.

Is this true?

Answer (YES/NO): NO